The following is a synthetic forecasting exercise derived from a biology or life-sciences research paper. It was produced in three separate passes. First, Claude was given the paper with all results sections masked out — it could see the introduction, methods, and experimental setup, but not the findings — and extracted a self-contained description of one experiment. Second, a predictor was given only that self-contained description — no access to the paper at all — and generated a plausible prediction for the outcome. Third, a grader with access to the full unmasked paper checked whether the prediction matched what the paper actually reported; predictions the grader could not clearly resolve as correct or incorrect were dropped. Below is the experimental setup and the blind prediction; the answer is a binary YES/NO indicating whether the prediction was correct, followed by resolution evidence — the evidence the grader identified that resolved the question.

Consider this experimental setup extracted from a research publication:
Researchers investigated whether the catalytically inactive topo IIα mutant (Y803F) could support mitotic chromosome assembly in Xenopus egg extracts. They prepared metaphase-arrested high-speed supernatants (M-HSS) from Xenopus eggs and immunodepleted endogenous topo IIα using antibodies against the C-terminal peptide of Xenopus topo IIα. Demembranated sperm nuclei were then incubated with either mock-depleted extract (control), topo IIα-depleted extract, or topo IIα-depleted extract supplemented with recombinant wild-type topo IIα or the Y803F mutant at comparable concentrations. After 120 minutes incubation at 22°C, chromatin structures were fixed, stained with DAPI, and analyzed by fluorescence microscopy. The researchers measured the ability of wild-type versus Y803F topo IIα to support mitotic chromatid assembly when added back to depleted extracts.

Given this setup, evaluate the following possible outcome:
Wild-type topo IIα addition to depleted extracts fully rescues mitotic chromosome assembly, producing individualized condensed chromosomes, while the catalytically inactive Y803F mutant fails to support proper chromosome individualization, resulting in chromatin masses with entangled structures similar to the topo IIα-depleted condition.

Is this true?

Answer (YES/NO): YES